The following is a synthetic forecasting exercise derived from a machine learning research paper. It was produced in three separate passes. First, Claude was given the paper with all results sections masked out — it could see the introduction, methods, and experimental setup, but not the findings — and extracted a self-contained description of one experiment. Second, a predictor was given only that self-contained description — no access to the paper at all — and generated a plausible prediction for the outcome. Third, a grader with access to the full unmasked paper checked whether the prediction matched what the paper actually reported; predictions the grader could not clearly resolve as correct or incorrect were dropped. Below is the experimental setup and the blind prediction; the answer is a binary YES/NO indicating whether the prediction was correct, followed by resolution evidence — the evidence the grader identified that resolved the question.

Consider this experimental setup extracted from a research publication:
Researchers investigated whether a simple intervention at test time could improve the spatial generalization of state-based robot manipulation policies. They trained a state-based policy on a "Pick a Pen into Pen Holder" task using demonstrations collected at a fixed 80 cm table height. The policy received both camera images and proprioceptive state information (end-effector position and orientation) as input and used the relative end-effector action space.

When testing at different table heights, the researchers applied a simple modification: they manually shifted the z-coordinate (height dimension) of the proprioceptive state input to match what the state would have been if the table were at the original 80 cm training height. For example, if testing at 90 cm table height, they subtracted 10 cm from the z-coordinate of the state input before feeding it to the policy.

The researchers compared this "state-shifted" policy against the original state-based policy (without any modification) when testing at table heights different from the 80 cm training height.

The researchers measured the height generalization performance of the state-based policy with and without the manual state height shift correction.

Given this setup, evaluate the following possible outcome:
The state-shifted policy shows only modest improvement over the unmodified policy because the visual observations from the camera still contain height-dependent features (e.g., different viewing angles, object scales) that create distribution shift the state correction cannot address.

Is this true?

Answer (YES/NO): NO